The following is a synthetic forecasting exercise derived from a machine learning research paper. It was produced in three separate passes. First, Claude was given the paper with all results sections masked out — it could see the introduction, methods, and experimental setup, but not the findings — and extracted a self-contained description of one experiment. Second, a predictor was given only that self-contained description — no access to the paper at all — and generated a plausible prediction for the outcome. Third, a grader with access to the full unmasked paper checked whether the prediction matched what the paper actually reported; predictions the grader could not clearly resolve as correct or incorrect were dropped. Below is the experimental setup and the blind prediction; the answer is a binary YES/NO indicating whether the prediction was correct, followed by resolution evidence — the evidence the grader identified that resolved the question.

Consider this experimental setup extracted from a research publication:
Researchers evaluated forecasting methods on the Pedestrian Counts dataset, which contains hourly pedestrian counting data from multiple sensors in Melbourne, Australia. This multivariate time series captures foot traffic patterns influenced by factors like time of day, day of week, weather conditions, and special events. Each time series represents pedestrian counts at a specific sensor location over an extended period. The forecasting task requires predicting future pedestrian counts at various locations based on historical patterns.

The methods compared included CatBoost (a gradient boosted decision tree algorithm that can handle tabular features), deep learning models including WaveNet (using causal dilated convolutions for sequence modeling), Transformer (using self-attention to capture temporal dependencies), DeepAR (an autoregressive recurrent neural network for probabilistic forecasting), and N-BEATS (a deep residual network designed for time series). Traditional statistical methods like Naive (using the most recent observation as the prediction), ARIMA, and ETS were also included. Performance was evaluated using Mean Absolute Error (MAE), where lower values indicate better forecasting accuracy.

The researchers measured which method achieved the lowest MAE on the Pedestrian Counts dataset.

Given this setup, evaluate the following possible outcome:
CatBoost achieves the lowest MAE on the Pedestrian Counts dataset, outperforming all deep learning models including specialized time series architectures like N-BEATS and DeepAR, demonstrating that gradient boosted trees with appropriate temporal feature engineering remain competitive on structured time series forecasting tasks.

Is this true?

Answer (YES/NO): YES